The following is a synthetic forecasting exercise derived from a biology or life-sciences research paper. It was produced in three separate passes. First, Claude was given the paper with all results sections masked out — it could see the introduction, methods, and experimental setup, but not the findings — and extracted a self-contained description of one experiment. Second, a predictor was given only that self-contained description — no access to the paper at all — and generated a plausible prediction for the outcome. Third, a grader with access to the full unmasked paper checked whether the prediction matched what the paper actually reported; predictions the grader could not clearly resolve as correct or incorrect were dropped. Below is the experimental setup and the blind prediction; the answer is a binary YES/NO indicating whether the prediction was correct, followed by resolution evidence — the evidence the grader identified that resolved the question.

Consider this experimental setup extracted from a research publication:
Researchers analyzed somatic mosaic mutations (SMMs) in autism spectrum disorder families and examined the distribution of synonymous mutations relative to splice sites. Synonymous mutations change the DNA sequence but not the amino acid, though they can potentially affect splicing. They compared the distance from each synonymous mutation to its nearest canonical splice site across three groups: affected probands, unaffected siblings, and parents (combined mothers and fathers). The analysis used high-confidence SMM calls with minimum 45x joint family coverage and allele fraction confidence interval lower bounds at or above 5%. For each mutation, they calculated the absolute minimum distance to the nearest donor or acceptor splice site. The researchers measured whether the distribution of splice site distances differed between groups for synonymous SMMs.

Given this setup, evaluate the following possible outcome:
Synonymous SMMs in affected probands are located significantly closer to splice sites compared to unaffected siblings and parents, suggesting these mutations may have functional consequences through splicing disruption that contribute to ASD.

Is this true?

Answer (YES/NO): YES